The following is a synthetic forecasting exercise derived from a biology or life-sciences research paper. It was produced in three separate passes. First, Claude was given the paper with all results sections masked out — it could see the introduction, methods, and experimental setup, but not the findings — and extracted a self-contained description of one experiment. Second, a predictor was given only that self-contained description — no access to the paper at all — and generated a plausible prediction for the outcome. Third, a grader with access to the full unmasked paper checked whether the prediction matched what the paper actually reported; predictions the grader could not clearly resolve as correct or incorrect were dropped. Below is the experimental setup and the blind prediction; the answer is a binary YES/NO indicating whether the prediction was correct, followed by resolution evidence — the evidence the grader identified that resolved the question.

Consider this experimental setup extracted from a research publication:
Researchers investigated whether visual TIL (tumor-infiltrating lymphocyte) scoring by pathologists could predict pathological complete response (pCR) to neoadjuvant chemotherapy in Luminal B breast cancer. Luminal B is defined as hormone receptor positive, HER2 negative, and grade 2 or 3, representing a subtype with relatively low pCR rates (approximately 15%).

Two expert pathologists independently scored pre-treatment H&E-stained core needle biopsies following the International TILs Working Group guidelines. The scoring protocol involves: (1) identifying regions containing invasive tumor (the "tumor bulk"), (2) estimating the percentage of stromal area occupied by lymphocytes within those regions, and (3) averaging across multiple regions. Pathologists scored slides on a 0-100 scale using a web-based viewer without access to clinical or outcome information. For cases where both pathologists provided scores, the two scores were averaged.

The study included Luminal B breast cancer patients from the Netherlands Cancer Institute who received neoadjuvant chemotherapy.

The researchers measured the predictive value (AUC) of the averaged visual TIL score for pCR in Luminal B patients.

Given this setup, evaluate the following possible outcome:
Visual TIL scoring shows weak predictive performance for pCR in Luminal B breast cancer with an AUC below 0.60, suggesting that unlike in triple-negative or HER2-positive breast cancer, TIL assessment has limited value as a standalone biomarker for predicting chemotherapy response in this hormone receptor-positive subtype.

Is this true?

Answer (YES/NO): NO